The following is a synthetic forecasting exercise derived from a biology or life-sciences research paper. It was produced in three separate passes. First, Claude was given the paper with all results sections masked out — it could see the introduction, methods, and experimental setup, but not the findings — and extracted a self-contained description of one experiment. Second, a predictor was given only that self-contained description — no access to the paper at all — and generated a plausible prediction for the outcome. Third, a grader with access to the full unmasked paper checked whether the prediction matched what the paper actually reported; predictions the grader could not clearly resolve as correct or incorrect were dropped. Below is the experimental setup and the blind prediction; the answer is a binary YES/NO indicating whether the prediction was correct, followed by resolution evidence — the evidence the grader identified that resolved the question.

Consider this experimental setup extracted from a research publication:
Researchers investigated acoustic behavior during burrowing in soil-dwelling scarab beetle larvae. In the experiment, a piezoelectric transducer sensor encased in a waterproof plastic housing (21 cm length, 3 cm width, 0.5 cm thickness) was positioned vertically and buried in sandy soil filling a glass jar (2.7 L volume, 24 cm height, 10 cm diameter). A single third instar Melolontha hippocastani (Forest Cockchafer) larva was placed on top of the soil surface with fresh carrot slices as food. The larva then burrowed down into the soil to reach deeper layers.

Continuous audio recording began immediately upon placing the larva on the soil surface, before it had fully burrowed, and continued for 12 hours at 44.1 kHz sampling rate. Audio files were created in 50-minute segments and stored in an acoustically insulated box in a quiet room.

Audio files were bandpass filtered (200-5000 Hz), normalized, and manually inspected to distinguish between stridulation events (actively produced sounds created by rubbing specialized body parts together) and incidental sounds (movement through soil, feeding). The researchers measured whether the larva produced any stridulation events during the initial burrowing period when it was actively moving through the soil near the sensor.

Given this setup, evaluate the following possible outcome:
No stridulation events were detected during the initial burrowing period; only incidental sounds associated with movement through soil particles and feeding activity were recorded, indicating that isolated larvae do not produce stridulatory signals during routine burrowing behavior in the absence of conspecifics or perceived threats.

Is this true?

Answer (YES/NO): NO